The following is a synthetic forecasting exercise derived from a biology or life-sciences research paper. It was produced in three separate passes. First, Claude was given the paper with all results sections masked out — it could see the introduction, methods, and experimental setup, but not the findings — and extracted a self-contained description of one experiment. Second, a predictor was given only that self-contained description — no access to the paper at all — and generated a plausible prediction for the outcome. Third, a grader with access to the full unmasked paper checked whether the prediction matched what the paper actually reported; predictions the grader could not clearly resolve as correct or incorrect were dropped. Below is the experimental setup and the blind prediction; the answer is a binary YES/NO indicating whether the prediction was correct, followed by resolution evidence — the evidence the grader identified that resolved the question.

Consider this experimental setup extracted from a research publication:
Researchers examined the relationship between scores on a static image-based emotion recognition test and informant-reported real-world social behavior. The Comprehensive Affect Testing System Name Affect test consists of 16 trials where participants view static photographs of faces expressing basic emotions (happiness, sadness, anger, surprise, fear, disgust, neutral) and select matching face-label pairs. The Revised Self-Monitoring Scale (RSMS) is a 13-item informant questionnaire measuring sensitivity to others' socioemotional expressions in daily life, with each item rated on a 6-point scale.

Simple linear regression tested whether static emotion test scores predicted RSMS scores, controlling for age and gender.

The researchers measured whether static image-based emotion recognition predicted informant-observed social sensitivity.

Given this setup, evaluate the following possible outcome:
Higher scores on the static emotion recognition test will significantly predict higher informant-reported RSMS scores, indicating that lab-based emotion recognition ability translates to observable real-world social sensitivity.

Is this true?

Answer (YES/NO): YES